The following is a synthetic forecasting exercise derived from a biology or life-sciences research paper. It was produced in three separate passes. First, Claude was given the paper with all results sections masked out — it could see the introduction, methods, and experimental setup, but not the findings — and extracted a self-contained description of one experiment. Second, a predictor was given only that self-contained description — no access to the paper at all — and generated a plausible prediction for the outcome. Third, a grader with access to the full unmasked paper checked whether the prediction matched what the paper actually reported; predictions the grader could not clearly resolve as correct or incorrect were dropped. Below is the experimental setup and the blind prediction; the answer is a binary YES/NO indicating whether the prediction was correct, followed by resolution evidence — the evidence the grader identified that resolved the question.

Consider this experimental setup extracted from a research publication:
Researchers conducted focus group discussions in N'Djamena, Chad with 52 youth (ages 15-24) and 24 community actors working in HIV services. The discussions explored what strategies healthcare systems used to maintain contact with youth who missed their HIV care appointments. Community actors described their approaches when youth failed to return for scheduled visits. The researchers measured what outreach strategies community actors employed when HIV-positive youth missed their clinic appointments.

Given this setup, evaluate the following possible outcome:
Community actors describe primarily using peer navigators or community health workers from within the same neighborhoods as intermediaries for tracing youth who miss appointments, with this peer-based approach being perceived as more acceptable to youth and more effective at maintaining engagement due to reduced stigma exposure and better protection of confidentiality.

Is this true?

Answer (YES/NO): NO